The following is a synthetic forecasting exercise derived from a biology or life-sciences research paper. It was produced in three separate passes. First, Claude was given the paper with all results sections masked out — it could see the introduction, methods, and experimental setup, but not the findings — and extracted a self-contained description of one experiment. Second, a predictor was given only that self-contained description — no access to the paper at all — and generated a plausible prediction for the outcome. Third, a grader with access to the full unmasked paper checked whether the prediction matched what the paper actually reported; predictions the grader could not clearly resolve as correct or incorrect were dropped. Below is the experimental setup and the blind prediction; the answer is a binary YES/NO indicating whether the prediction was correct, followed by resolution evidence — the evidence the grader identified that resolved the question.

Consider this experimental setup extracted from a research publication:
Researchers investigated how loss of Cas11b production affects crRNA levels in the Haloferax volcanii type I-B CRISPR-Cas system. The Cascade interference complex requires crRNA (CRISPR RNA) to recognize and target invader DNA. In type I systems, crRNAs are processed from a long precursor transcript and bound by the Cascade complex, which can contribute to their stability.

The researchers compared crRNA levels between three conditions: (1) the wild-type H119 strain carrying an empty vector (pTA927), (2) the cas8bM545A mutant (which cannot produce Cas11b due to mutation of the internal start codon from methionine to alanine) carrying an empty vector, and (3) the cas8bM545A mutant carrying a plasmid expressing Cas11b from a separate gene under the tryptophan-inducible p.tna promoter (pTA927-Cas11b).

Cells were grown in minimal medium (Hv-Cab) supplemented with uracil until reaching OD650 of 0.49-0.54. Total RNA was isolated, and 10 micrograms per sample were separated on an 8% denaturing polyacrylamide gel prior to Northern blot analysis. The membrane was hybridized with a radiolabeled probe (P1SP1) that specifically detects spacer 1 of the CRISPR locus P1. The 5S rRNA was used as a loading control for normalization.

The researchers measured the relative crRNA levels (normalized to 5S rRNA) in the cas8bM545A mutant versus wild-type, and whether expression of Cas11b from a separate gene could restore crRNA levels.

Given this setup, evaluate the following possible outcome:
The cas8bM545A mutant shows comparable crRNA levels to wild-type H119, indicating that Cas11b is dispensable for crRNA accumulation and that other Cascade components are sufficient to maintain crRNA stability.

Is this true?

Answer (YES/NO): YES